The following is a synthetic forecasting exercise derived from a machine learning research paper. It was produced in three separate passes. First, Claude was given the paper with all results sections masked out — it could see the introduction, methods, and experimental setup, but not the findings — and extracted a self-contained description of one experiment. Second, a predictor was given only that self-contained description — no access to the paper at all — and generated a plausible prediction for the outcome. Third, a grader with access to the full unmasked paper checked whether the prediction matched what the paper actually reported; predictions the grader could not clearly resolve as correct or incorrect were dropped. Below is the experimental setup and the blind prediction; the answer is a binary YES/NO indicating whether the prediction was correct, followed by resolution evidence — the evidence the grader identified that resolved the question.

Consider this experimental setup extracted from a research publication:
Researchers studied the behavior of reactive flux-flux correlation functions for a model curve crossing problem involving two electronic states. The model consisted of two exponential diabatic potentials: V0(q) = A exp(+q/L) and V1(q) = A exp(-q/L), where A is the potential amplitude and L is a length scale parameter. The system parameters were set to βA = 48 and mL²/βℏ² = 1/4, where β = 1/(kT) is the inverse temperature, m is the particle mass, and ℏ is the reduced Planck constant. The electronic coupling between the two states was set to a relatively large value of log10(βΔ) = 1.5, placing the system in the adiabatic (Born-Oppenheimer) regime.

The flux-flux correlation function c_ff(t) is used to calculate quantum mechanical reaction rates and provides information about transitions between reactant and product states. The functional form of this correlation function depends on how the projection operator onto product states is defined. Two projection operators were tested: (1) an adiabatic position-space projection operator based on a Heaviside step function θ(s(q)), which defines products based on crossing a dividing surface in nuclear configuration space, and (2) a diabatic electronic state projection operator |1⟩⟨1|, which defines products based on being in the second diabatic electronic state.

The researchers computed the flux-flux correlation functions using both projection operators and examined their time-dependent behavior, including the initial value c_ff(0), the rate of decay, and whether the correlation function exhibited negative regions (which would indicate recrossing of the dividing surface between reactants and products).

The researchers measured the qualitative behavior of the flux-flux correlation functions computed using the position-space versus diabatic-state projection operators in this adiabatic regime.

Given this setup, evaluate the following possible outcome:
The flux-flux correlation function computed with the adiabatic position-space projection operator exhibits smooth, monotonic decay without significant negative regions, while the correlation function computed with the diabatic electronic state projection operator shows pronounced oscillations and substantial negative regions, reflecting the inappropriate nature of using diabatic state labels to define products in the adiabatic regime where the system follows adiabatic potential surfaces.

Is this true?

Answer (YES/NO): NO